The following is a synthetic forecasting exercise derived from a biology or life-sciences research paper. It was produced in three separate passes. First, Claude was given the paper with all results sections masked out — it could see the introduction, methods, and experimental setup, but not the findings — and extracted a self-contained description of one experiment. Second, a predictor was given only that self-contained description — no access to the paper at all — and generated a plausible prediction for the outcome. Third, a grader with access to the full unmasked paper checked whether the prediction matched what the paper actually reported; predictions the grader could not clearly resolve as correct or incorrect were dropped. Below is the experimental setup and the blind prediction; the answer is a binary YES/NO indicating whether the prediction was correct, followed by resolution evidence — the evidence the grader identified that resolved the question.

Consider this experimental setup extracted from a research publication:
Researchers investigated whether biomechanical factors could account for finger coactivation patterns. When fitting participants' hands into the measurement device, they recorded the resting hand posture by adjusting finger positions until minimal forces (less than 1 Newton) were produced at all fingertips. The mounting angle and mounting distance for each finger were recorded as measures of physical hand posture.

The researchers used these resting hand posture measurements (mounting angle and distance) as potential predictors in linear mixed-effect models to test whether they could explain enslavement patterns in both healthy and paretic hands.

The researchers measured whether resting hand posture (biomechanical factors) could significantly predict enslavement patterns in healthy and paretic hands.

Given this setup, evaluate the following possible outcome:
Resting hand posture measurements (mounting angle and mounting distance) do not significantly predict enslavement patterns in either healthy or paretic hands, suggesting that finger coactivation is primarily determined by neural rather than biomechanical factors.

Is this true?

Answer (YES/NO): YES